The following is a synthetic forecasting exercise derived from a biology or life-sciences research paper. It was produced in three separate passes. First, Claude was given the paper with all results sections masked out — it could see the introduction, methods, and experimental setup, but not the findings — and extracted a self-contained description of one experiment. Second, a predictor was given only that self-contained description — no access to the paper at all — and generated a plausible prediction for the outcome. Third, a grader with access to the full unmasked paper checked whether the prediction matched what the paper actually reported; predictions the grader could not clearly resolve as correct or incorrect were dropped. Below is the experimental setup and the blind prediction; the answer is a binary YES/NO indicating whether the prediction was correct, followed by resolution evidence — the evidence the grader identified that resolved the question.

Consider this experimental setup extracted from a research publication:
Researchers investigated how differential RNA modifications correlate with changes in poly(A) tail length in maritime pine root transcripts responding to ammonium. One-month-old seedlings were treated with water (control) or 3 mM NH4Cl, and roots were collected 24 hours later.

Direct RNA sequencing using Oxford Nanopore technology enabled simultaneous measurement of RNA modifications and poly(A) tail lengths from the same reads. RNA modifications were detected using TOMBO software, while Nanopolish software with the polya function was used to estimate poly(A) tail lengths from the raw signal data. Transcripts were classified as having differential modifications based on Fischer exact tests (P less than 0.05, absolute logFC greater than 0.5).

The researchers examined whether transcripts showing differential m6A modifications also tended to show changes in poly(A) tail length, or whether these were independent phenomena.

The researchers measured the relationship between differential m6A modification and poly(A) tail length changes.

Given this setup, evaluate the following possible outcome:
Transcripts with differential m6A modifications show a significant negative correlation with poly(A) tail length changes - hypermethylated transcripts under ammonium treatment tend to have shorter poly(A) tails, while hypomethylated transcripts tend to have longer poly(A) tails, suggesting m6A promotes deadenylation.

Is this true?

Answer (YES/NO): NO